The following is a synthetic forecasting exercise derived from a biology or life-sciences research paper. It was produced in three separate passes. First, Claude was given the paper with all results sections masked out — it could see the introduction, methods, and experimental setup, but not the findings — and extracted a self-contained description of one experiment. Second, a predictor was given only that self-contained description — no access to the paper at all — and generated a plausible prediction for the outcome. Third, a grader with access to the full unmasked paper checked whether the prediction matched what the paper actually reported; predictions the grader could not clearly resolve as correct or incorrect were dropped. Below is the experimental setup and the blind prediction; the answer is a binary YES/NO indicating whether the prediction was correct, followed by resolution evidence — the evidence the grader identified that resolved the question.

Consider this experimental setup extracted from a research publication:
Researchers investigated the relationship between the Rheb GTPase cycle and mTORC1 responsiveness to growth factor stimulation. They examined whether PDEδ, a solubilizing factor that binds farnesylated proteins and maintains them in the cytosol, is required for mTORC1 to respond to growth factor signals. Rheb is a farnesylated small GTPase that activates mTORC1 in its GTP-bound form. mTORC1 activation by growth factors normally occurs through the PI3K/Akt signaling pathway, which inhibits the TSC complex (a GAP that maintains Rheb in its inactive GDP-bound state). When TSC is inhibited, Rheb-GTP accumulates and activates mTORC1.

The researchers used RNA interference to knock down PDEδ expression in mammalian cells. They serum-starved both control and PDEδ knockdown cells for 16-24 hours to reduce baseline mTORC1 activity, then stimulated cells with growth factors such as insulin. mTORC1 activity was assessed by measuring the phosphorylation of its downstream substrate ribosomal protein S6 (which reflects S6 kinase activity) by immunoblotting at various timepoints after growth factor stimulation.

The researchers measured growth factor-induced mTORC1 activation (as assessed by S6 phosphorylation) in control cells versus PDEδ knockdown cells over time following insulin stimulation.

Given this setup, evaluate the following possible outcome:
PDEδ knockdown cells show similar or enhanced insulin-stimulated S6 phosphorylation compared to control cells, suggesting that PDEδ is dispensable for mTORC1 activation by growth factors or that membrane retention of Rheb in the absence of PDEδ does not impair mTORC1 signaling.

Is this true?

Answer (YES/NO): NO